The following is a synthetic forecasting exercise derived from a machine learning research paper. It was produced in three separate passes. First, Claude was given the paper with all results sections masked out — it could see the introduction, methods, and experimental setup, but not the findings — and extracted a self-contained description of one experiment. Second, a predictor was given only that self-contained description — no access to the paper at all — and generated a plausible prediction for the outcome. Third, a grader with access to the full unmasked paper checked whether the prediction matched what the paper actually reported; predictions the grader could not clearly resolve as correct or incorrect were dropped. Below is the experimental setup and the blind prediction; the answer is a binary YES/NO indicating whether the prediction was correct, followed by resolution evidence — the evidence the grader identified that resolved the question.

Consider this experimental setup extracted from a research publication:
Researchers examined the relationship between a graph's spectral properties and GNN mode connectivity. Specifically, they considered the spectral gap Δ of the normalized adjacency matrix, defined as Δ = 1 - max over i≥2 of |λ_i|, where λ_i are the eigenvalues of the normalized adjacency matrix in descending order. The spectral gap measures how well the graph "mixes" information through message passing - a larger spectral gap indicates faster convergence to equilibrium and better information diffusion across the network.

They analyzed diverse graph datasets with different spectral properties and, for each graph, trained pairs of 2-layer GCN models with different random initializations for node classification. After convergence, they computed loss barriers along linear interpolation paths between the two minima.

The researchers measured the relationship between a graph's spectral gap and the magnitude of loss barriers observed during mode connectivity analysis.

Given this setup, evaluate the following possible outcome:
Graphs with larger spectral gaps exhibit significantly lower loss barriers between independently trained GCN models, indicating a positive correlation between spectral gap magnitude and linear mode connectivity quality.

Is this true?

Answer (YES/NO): YES